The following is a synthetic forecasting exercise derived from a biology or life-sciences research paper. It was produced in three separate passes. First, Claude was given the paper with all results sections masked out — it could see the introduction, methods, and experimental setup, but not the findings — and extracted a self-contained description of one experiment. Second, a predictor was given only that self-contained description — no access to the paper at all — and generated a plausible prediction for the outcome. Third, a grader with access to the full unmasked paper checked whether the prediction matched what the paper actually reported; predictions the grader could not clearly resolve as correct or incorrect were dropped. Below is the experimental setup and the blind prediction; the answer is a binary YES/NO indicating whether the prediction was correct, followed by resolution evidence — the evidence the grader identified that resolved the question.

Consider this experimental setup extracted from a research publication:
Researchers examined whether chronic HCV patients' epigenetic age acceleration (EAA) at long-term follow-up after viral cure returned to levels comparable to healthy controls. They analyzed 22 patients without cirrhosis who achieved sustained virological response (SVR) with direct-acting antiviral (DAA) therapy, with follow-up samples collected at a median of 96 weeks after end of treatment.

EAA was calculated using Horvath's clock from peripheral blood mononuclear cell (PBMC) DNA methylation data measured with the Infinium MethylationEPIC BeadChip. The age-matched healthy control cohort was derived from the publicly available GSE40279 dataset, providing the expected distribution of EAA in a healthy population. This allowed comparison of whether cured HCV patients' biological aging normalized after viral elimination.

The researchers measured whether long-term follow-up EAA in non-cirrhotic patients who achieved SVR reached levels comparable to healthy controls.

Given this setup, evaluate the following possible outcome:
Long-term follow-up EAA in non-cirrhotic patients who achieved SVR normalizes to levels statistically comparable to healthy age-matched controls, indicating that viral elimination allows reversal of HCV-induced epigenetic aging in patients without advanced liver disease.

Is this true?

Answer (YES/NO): NO